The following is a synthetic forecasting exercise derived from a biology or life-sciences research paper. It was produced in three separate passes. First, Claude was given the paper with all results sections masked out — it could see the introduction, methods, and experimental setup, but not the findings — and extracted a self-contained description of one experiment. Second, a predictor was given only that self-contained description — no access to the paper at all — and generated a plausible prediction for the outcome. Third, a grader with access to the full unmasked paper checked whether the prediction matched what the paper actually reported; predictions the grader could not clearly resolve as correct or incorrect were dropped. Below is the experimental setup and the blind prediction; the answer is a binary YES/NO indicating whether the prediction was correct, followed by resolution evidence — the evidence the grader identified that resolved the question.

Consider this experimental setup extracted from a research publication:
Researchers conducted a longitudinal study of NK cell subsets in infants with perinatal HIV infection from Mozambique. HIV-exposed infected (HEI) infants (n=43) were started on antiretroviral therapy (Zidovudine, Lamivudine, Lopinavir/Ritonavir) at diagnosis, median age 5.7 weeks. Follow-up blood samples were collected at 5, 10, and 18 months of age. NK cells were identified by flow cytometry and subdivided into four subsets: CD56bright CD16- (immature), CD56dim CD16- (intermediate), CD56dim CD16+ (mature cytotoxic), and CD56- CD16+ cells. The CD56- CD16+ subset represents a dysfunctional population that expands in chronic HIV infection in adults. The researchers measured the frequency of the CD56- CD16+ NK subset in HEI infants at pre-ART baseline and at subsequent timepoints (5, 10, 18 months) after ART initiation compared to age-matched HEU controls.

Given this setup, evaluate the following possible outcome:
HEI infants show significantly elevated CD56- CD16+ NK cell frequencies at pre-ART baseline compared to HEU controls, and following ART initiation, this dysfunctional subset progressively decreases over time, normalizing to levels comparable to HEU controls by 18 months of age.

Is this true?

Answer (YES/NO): NO